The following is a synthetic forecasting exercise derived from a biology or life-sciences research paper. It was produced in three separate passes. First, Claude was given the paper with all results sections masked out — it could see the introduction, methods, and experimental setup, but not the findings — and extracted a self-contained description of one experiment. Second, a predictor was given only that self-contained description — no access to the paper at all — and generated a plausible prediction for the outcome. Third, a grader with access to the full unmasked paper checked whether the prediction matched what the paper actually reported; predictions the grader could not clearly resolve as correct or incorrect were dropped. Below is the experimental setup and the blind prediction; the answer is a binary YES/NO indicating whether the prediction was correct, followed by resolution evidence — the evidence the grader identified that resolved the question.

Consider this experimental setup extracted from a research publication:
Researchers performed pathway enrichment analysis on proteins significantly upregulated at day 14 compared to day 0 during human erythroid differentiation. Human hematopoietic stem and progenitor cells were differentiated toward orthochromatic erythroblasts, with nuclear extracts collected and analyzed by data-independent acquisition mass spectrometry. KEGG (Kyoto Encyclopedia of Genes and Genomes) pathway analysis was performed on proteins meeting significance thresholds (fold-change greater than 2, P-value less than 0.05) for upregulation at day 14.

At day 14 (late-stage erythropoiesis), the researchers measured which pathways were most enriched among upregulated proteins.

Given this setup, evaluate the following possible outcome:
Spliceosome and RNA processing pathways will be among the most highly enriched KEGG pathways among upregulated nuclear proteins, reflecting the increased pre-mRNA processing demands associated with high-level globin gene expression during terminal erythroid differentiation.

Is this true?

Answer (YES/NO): NO